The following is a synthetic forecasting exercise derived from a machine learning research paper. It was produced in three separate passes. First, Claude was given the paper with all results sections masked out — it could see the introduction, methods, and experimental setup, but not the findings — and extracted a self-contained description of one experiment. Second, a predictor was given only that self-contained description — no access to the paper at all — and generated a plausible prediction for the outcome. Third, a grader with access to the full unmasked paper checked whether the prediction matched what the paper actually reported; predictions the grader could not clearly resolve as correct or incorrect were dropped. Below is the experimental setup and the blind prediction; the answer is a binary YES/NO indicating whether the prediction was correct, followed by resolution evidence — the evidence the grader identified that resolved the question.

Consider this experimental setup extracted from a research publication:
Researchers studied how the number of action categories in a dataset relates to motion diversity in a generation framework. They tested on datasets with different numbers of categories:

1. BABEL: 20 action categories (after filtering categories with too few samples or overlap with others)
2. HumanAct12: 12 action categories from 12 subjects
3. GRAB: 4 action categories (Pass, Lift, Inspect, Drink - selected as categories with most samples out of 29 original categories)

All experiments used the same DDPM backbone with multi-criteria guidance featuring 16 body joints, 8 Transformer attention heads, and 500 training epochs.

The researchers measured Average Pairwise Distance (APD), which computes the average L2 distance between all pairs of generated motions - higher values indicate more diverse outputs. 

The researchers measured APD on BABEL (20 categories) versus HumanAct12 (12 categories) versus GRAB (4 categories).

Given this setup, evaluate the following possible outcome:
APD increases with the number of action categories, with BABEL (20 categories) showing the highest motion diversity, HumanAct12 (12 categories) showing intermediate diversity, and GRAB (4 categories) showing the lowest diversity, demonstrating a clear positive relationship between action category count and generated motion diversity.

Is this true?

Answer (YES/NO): NO